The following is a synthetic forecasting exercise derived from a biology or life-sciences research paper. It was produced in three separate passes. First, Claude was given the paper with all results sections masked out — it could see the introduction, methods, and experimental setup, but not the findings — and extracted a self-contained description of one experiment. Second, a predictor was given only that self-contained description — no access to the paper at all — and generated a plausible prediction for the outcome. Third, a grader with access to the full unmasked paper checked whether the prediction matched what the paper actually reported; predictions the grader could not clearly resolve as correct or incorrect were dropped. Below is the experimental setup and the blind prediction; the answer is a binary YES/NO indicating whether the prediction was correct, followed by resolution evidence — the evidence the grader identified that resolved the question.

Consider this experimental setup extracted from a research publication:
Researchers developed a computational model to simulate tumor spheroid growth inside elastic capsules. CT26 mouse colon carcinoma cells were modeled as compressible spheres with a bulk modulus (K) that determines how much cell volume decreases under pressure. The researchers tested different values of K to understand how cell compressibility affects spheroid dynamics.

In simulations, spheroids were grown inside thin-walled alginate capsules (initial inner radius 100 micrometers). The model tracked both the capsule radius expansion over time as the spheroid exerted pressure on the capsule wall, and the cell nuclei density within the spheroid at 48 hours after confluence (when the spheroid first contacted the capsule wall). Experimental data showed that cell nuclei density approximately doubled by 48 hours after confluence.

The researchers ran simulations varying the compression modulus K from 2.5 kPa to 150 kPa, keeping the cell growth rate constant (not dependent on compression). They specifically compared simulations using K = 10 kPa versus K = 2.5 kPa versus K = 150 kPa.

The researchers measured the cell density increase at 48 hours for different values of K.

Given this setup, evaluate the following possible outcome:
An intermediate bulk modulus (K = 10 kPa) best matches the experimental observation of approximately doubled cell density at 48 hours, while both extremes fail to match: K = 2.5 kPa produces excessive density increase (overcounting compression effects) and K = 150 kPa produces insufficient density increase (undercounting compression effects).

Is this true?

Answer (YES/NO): NO